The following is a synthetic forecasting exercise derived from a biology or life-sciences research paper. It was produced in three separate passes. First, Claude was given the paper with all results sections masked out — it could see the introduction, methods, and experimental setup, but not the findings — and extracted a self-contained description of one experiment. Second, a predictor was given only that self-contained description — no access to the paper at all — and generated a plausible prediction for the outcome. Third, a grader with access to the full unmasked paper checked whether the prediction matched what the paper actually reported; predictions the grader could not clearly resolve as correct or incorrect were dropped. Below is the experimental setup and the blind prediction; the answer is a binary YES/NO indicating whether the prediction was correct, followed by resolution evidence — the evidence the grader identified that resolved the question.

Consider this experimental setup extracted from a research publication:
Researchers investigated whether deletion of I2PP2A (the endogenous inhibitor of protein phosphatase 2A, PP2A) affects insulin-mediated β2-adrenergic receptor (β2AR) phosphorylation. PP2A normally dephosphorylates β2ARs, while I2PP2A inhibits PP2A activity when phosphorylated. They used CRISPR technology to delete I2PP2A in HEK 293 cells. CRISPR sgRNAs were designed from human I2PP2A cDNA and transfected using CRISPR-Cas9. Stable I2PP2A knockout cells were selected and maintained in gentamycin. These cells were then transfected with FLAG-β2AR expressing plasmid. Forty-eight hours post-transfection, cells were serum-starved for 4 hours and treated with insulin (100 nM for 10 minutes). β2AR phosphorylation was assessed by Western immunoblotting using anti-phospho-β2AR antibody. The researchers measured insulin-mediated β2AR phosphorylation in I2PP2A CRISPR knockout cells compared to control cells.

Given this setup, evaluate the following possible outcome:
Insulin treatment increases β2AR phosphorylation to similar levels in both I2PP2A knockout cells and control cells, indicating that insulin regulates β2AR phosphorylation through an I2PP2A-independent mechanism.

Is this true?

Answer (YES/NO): NO